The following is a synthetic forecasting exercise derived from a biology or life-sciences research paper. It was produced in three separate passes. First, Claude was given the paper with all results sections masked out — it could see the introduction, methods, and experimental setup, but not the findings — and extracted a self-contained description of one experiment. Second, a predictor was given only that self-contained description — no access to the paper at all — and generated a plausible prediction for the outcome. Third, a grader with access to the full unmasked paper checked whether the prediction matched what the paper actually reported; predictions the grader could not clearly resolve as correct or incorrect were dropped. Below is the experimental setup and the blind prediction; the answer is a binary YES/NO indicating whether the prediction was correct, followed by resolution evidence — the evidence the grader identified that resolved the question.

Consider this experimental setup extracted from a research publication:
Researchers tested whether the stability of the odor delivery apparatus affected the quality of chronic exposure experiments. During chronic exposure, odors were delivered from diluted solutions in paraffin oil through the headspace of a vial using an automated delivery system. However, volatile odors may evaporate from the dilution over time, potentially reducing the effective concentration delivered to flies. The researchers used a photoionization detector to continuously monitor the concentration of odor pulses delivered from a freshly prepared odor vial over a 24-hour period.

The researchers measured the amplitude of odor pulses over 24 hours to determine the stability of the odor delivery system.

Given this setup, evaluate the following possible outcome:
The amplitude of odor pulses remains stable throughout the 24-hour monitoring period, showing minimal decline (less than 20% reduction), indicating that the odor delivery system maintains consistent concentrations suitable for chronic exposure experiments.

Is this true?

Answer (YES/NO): NO